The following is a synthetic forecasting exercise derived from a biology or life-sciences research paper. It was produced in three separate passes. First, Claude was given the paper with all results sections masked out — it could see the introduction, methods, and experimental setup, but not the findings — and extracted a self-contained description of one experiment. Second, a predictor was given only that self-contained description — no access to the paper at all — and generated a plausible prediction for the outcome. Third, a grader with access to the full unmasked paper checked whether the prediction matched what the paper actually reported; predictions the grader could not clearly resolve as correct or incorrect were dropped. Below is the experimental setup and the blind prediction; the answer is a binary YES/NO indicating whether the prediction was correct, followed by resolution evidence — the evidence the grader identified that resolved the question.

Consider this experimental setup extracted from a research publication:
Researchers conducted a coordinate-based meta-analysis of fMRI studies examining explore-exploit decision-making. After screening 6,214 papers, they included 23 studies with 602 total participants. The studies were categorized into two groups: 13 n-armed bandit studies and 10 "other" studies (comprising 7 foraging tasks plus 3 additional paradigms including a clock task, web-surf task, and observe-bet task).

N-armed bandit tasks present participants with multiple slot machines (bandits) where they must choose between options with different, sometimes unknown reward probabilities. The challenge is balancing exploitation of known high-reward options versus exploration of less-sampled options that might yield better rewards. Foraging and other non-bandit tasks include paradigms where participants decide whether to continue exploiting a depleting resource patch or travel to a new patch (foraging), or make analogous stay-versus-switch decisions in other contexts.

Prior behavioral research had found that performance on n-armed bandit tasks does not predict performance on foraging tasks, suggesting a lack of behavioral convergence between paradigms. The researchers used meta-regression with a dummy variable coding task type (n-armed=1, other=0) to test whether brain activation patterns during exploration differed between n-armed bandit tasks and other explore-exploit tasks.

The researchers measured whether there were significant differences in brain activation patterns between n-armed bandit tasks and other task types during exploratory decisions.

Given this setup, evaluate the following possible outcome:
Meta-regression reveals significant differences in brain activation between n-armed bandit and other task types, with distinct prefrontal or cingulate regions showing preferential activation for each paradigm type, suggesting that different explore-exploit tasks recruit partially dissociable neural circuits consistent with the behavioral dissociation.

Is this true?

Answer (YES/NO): NO